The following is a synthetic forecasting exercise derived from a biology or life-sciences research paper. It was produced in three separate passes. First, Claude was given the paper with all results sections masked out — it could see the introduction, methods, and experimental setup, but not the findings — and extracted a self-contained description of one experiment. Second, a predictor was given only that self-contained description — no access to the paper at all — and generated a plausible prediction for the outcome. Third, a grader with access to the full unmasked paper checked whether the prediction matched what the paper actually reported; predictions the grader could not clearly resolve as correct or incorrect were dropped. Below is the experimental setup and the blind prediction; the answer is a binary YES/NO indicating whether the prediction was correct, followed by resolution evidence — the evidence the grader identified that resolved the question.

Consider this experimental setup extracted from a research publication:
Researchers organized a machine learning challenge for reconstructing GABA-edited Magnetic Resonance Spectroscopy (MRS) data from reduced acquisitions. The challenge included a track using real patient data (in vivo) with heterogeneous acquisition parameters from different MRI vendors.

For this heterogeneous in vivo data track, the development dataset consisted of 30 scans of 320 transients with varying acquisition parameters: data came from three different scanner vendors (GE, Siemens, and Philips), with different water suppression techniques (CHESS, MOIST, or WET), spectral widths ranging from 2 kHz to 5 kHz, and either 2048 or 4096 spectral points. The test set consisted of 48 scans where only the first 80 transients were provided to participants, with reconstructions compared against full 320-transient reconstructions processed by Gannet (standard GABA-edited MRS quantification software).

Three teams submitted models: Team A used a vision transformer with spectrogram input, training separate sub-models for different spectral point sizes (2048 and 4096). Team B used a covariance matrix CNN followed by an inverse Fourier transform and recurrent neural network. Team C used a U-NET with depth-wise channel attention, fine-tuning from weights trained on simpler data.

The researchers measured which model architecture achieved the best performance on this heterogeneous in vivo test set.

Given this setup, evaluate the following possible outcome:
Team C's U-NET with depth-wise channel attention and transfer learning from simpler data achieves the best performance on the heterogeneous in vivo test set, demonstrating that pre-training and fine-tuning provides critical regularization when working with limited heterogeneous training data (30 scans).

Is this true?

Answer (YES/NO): NO